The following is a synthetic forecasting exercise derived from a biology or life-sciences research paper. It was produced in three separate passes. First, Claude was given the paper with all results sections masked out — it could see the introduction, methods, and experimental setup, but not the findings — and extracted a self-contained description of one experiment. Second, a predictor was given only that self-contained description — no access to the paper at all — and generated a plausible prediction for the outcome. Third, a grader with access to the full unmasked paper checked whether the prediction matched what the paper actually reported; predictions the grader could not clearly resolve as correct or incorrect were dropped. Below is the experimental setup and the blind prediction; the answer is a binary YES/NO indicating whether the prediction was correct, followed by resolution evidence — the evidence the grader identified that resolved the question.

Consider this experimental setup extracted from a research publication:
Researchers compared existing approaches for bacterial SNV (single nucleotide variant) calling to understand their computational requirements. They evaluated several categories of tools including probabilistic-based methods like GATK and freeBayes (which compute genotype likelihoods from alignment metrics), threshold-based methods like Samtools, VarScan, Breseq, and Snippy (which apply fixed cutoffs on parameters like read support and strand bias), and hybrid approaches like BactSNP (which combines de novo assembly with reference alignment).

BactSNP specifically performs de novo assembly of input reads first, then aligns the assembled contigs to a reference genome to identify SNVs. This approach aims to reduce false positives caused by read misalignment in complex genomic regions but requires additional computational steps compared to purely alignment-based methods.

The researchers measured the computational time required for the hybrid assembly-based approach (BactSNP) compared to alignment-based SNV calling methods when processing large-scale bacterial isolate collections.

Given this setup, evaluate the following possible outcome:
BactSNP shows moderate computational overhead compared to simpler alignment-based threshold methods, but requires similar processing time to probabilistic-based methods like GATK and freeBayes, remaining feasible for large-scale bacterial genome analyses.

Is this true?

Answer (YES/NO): NO